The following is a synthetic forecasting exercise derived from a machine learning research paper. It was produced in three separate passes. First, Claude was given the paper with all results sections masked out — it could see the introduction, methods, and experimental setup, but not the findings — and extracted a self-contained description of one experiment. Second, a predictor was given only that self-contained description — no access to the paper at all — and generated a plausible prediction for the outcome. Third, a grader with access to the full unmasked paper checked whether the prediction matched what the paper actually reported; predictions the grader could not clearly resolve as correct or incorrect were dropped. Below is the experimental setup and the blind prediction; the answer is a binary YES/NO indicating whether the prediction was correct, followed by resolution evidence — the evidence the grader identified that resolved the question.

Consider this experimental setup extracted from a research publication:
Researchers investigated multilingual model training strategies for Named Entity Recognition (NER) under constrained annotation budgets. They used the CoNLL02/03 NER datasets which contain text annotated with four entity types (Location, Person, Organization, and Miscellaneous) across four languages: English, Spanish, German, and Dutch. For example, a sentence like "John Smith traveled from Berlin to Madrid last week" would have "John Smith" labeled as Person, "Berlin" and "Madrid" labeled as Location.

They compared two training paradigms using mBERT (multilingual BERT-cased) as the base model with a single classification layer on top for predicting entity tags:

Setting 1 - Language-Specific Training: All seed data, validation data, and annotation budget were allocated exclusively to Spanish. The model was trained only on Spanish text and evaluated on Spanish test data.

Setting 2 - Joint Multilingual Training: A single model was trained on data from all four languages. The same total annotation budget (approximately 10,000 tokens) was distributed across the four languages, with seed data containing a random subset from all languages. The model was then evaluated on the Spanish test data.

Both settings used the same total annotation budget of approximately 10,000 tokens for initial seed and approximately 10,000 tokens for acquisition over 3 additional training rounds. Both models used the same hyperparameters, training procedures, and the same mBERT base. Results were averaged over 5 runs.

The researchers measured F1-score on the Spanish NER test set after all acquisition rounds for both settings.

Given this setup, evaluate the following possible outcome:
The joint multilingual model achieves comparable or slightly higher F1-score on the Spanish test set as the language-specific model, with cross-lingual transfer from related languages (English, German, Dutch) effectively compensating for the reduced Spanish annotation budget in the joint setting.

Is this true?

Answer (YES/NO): NO